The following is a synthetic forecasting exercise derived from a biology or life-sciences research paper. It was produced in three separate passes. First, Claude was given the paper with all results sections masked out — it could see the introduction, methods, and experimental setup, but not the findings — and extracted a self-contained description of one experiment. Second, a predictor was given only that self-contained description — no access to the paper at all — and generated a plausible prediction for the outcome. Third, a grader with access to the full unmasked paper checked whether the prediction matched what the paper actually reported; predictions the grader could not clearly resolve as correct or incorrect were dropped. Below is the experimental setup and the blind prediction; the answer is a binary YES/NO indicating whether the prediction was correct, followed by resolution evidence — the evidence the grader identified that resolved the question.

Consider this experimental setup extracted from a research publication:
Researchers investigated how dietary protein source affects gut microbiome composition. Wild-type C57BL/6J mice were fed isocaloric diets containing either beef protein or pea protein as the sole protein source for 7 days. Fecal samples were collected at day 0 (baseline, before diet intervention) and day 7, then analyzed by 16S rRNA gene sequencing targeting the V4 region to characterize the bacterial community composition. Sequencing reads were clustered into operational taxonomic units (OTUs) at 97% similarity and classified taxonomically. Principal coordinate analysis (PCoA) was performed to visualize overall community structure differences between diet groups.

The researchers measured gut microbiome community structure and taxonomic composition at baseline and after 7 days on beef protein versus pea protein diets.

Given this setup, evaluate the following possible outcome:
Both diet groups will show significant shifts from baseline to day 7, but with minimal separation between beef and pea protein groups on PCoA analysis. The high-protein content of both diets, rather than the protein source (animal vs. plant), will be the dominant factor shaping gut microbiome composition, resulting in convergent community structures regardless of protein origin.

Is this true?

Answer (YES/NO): NO